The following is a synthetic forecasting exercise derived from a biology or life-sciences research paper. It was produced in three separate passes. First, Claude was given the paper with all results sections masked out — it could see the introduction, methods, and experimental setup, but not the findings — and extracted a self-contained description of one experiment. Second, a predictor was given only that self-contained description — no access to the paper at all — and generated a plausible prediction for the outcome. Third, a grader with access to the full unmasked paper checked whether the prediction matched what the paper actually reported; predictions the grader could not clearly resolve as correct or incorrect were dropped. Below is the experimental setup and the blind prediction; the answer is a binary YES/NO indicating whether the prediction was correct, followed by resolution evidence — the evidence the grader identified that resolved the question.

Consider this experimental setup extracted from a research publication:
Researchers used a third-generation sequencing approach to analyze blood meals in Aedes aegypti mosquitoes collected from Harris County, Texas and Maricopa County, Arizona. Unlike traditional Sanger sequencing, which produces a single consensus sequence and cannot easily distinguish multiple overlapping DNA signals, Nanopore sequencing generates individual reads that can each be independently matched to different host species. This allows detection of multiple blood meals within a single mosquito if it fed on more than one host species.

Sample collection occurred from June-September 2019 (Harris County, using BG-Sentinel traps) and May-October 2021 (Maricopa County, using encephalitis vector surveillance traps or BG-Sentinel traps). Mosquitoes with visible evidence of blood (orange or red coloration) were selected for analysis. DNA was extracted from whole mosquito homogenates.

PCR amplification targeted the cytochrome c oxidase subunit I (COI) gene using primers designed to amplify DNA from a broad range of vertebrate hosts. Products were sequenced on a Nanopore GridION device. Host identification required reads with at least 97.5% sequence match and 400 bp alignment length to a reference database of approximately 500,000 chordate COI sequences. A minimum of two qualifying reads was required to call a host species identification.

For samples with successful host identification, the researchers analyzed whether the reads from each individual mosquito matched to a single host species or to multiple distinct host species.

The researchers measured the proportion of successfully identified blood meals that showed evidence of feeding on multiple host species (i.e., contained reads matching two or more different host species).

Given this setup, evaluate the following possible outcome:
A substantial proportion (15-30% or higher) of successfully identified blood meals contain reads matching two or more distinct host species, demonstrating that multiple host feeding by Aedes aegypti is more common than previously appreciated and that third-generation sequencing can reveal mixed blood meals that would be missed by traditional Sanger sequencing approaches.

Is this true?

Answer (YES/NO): YES